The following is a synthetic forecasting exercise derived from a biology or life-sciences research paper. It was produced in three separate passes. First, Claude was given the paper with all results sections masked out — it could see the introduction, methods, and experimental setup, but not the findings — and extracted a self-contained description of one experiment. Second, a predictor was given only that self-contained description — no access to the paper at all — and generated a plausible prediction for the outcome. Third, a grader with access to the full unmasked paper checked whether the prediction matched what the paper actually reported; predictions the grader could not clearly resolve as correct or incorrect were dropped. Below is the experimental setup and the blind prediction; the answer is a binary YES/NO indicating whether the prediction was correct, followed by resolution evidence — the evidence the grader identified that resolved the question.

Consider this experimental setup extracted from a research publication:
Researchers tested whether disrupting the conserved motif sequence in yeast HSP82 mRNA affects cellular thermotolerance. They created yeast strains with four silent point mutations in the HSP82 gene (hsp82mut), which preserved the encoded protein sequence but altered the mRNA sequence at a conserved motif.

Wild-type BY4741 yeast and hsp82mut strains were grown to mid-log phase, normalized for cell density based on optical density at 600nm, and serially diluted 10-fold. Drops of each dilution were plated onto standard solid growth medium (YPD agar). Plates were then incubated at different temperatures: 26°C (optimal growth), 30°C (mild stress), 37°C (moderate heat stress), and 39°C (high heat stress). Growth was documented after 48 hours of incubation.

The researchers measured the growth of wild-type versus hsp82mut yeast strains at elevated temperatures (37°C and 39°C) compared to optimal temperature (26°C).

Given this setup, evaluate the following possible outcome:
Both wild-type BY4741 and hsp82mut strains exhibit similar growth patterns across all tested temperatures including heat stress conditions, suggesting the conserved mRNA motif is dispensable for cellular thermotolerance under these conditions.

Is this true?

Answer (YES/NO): NO